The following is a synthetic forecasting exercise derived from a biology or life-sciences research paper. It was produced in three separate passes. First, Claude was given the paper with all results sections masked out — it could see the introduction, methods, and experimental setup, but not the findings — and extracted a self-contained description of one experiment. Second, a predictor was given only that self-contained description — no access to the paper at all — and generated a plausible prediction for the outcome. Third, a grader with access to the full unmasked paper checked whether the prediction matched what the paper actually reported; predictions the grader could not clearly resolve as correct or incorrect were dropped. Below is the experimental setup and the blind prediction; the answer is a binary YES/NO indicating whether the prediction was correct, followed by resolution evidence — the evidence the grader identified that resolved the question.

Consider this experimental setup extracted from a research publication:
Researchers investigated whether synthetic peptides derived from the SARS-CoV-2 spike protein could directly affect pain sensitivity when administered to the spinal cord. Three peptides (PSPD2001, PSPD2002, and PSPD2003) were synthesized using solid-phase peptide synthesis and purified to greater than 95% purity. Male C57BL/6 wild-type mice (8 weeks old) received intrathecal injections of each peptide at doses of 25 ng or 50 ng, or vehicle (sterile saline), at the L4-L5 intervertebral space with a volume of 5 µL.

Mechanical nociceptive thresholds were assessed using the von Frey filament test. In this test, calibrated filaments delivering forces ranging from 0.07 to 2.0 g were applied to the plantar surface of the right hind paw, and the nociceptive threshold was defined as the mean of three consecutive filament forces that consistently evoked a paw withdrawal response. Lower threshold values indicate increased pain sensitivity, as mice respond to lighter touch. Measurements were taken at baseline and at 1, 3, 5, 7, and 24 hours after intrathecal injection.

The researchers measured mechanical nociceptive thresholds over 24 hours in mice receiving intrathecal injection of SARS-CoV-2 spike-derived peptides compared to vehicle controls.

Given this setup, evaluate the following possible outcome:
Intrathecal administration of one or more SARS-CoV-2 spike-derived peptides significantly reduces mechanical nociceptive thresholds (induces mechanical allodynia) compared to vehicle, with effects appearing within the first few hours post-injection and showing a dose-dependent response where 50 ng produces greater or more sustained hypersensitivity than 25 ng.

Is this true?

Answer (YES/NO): NO